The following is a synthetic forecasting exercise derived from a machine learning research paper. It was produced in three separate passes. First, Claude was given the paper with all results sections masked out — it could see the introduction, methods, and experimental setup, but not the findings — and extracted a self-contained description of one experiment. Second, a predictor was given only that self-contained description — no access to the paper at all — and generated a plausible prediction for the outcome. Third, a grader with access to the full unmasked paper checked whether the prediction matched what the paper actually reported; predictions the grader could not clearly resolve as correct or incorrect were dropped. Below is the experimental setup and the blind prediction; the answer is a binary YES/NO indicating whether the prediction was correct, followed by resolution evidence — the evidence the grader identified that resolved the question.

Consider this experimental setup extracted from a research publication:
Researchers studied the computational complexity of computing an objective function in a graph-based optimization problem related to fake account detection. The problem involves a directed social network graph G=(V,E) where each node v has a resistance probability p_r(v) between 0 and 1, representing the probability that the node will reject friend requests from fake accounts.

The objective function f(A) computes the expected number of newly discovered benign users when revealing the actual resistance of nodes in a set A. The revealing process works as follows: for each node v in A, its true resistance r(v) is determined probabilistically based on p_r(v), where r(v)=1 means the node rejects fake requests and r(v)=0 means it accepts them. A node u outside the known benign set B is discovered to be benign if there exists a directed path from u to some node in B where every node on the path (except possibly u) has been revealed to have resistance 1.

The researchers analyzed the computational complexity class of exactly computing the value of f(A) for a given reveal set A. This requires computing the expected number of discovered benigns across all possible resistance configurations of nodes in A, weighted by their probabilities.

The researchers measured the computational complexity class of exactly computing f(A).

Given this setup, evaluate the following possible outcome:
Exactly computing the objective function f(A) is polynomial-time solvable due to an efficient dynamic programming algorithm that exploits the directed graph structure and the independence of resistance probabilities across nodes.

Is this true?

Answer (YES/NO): NO